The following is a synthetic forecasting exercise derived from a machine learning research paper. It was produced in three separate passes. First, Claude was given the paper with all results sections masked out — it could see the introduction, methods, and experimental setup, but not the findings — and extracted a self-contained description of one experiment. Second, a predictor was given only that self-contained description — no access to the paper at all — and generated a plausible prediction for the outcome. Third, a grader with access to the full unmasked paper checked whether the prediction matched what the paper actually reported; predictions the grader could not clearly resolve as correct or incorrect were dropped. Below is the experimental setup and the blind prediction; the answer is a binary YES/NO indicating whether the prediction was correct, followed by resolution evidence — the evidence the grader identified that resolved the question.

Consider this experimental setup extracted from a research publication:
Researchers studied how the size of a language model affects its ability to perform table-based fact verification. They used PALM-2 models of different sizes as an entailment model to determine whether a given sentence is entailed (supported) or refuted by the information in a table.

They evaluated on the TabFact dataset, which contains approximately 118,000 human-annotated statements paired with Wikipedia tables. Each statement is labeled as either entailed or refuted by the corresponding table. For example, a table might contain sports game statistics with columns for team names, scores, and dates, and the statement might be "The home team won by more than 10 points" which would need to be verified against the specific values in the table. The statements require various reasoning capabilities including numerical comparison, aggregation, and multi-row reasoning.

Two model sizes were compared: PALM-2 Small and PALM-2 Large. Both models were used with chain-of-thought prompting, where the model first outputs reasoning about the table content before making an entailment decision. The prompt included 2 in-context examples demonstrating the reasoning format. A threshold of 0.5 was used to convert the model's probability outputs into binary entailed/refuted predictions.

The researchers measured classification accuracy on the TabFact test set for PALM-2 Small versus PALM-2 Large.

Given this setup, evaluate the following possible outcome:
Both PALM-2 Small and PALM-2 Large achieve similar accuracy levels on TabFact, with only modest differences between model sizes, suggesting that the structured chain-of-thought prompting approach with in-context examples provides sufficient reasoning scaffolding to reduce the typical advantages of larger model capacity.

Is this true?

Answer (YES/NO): NO